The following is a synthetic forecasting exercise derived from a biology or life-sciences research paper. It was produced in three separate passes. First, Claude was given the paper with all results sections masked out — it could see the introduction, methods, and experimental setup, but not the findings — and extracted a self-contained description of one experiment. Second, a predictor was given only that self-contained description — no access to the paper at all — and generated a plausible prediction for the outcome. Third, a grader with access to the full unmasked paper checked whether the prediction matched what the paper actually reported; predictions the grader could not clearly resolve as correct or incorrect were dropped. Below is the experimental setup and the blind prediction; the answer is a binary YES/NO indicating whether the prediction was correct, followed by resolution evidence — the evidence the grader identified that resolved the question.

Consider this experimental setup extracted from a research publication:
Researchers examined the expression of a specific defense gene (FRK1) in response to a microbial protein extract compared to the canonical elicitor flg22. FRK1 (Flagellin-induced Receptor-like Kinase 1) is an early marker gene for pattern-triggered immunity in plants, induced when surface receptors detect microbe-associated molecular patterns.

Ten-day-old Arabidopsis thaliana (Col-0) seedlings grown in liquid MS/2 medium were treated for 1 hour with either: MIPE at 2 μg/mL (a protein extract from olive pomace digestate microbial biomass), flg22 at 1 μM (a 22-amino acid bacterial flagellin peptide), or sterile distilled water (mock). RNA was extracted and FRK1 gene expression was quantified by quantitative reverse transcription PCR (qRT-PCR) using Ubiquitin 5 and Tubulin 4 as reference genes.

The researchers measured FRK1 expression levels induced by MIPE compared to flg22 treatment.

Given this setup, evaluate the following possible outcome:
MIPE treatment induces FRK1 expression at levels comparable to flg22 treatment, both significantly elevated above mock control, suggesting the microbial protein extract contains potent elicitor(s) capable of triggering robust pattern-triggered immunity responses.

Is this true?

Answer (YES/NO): NO